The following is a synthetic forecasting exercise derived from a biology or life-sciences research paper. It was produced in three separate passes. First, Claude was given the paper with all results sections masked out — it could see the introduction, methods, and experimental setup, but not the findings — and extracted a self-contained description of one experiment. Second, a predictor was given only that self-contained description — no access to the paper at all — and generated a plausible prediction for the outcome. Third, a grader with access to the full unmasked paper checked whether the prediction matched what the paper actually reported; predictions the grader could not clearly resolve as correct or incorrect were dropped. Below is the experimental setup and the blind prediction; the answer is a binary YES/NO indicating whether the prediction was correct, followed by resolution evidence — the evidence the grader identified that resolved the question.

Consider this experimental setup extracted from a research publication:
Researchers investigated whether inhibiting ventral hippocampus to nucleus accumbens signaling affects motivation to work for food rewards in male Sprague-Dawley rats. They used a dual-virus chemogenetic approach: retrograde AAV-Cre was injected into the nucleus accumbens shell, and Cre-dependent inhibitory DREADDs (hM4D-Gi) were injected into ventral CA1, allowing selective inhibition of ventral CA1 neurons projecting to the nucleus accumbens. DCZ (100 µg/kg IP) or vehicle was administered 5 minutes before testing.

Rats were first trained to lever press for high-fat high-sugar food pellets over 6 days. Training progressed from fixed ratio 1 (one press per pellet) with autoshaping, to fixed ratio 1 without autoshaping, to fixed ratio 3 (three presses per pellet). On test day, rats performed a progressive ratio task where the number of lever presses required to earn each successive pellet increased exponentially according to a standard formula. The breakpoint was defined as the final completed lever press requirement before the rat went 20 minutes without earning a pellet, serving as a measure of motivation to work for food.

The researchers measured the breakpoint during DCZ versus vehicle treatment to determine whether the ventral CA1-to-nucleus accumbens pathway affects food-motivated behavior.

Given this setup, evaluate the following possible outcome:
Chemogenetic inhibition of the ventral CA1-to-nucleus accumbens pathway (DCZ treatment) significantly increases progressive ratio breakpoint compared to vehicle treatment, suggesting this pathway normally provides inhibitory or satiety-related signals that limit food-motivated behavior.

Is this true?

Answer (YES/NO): NO